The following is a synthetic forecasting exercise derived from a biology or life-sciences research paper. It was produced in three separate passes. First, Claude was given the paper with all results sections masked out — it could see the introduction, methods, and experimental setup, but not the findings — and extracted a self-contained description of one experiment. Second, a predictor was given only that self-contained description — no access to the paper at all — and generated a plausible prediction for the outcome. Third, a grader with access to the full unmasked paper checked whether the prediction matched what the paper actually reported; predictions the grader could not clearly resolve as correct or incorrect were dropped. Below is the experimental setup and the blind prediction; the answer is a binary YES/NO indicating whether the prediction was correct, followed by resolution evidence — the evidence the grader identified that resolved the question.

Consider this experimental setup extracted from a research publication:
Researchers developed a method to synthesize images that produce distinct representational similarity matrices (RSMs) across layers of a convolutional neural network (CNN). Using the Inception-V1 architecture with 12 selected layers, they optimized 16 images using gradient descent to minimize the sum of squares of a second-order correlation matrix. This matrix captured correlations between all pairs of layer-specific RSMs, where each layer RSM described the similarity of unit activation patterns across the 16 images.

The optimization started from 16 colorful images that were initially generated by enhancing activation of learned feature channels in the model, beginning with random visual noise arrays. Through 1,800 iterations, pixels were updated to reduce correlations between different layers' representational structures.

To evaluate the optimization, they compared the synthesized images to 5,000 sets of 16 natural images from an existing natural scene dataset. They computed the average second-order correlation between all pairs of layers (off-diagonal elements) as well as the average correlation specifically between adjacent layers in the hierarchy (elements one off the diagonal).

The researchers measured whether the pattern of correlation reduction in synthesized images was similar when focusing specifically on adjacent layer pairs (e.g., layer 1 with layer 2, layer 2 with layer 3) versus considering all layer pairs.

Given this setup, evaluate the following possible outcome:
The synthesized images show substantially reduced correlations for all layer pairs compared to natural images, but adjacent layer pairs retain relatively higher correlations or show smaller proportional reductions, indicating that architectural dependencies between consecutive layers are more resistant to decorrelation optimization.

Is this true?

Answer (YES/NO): NO